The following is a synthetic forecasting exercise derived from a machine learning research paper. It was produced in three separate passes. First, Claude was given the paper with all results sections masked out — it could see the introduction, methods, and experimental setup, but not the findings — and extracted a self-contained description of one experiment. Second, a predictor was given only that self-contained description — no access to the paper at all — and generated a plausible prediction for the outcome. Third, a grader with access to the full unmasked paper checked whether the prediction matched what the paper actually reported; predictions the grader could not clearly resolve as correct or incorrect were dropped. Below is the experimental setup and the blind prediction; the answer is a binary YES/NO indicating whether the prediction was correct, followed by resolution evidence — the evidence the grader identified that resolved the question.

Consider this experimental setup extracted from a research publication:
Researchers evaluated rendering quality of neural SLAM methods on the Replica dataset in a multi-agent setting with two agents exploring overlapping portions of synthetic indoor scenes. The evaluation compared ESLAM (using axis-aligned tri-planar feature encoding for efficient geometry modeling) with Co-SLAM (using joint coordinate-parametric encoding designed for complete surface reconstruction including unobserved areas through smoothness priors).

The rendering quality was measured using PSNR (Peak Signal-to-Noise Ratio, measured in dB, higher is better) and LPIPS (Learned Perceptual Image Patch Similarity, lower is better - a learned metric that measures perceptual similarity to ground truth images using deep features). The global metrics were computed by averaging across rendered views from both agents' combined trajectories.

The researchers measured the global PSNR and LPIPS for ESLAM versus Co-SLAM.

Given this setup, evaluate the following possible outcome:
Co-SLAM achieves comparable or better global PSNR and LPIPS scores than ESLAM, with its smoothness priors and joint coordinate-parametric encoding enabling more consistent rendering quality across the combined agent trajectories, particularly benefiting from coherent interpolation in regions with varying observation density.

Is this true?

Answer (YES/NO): NO